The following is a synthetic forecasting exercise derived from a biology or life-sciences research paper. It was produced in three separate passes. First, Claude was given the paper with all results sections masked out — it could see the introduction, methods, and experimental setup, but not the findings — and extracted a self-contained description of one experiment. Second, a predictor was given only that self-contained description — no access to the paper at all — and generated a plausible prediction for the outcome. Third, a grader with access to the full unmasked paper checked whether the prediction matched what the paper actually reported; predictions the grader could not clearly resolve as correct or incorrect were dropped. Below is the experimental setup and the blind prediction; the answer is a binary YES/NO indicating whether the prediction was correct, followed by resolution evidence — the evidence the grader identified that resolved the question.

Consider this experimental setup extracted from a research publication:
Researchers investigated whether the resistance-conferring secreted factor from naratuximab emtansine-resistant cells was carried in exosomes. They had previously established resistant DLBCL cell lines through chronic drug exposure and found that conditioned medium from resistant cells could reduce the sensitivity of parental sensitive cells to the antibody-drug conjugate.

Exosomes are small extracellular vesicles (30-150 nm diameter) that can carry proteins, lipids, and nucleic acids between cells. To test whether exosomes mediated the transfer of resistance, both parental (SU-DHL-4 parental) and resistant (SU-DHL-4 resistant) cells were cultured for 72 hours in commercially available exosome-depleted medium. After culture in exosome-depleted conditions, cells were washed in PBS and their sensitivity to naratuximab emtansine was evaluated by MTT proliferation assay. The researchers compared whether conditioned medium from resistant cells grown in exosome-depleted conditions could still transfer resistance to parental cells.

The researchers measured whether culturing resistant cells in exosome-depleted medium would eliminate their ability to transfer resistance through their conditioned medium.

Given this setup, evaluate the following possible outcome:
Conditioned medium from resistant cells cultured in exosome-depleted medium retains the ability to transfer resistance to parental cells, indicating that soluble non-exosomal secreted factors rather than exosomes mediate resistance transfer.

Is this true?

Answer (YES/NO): NO